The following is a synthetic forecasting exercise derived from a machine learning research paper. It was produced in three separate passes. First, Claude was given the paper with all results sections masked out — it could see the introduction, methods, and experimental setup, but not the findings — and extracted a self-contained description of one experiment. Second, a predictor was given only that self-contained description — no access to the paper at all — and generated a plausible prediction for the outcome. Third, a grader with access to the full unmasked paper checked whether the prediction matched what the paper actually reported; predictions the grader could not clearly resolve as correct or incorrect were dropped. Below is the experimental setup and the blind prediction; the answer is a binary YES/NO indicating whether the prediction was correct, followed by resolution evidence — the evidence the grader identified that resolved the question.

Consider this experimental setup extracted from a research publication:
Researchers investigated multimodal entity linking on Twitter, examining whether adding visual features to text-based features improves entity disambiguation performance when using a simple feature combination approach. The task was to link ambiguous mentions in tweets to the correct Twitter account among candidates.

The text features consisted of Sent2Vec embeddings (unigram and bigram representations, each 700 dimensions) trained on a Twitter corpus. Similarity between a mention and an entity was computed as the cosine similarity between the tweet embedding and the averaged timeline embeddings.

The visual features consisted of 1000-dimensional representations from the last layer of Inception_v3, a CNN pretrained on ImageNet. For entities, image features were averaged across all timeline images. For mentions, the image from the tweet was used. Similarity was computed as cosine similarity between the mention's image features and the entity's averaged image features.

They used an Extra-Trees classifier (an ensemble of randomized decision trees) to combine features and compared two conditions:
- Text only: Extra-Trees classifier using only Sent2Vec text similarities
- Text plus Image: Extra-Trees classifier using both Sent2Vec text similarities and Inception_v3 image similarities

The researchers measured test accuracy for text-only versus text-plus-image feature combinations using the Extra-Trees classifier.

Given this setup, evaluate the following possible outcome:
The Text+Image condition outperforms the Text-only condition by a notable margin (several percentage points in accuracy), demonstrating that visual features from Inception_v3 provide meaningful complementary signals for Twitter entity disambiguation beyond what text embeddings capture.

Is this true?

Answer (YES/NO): NO